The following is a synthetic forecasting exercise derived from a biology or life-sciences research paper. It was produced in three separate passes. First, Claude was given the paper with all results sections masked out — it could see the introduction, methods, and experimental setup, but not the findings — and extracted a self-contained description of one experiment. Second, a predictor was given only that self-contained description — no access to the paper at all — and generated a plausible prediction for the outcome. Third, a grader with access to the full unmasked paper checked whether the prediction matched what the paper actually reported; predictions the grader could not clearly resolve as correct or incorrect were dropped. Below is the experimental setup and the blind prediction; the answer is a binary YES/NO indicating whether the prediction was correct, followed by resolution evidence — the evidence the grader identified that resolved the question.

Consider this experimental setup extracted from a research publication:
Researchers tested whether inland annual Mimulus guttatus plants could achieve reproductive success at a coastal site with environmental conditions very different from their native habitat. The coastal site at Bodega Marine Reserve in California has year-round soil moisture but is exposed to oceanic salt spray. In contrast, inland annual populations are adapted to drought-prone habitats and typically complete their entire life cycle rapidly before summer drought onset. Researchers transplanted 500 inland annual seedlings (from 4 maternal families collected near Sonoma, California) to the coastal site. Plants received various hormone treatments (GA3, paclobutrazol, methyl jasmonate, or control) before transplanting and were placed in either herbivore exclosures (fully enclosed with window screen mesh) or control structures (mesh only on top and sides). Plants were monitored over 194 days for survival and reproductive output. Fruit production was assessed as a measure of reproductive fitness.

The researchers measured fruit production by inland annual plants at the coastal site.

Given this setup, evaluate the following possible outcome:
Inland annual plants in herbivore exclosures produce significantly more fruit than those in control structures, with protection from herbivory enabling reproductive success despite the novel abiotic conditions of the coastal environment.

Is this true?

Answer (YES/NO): NO